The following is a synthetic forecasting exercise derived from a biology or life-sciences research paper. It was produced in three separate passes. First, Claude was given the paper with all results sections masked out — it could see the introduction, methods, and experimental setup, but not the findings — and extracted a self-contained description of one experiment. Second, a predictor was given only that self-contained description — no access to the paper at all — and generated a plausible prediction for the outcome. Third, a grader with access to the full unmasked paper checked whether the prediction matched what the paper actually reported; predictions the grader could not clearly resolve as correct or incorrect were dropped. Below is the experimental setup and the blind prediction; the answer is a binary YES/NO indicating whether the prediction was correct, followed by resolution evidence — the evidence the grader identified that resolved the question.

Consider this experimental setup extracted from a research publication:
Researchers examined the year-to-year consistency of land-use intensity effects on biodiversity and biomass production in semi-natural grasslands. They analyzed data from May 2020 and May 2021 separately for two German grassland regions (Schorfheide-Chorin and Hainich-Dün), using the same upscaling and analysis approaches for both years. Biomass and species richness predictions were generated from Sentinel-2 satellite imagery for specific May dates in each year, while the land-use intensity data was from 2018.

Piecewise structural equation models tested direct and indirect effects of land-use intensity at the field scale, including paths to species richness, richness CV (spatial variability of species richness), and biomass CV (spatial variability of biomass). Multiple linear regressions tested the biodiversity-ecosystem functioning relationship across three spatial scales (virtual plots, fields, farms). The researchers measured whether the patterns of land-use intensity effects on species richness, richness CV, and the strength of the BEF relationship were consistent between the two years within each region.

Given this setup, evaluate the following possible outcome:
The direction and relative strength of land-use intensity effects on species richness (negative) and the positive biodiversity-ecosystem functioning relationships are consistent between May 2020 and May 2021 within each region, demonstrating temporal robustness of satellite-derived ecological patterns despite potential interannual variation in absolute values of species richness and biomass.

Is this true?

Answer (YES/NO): NO